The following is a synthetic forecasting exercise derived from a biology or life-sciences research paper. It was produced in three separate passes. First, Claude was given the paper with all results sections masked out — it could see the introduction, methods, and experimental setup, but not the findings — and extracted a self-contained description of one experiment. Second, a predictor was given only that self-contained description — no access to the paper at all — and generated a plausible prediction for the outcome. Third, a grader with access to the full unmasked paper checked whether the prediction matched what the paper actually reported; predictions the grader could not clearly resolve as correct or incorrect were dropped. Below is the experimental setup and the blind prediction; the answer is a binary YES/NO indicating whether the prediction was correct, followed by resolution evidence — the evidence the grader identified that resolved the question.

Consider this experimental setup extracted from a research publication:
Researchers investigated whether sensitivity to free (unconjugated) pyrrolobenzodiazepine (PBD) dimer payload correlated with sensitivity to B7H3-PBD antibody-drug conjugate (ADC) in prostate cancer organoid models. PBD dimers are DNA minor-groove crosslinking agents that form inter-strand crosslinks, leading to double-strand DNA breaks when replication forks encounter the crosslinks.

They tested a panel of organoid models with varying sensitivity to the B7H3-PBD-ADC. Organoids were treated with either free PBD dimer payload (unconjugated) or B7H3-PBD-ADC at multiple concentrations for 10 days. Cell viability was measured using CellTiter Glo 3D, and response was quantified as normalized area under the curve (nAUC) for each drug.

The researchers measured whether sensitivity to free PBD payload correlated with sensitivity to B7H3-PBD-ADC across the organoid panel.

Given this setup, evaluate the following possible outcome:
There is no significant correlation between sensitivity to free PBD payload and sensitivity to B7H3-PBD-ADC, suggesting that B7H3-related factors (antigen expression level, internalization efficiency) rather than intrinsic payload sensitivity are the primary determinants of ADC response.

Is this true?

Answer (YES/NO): NO